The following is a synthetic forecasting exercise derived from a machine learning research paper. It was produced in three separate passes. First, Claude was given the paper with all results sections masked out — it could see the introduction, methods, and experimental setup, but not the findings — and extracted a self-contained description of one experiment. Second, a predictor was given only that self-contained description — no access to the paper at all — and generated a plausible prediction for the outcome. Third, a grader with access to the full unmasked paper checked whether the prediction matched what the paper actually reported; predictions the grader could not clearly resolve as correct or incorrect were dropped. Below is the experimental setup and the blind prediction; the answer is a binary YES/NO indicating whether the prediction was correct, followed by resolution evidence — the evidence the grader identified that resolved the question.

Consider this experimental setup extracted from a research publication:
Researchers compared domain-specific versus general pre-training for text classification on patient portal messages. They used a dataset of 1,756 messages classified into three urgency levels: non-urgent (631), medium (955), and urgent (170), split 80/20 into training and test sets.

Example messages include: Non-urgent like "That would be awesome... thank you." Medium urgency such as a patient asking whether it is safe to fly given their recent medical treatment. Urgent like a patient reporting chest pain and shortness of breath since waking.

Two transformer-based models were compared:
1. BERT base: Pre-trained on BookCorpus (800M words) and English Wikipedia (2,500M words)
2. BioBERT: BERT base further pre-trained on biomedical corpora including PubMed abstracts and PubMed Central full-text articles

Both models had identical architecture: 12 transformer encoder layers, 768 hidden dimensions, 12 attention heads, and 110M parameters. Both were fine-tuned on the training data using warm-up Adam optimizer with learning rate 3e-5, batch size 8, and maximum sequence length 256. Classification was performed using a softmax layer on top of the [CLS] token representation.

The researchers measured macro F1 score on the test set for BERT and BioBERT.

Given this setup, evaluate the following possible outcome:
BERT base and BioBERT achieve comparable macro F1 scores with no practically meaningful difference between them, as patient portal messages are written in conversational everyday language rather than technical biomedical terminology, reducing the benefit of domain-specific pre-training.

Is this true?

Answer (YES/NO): YES